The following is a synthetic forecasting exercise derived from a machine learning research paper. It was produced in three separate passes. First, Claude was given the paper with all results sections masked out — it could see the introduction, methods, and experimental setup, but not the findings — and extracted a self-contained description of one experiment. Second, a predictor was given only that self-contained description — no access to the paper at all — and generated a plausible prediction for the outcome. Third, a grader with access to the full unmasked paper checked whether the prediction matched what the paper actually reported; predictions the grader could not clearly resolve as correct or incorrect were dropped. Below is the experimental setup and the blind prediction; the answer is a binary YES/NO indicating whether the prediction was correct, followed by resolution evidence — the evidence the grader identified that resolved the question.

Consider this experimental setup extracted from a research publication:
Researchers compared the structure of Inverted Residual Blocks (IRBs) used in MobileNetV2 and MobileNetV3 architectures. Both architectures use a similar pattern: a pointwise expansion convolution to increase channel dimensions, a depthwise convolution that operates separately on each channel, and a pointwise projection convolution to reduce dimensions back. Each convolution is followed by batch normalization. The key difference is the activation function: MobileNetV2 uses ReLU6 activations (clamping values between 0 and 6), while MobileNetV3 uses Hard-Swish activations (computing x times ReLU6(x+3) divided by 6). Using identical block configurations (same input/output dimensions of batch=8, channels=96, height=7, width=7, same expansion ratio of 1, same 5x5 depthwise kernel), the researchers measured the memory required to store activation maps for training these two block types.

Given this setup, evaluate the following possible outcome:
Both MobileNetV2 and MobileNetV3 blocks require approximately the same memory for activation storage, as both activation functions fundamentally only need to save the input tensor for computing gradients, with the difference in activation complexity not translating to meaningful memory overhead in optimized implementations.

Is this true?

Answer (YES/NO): NO